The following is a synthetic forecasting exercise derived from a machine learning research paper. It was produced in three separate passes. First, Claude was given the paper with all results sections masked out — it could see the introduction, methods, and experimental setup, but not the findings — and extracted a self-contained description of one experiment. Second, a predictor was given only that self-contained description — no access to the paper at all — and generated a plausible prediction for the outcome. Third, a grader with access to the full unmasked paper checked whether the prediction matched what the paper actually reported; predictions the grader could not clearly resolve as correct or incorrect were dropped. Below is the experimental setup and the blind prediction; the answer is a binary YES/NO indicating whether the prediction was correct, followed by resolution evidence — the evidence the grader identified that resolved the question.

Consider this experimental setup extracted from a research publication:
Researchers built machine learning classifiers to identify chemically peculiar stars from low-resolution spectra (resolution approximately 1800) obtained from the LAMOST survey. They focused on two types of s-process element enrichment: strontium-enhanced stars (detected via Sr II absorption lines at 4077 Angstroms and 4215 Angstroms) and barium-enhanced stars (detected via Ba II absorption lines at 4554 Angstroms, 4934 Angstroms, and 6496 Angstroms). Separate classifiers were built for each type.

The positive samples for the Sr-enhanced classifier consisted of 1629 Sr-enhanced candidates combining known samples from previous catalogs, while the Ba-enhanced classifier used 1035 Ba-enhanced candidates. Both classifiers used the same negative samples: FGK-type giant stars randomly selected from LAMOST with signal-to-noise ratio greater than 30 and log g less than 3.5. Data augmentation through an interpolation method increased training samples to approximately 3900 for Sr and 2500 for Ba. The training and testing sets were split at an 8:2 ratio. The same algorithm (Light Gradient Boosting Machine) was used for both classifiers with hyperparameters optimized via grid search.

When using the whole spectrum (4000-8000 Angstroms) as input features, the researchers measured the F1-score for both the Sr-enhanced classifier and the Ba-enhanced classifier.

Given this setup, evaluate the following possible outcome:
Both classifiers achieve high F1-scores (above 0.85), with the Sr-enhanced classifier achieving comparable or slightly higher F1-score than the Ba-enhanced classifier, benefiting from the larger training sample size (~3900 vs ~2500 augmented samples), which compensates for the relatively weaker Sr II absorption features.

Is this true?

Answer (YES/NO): YES